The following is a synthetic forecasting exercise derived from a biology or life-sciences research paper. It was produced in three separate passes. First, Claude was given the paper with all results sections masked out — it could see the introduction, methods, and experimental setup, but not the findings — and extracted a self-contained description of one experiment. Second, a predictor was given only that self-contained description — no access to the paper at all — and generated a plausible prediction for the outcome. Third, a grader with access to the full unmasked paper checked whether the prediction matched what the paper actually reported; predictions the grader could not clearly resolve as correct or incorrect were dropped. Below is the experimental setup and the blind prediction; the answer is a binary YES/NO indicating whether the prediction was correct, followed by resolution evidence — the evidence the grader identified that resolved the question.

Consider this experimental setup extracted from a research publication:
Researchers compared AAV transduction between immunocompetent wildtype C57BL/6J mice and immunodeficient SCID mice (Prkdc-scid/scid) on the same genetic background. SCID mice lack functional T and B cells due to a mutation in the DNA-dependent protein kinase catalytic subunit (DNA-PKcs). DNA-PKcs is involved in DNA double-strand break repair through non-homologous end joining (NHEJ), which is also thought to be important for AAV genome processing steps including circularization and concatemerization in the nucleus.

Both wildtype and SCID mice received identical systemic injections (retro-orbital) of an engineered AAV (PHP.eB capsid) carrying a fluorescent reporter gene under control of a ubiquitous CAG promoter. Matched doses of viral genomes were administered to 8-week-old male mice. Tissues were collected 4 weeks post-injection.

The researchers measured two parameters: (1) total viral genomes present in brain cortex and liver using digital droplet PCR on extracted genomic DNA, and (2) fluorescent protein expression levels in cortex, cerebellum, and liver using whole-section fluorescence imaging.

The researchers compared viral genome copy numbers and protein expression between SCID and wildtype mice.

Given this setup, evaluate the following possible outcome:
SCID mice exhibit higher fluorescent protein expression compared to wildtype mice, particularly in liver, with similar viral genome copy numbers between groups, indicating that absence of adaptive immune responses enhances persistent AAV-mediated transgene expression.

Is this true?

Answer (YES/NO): NO